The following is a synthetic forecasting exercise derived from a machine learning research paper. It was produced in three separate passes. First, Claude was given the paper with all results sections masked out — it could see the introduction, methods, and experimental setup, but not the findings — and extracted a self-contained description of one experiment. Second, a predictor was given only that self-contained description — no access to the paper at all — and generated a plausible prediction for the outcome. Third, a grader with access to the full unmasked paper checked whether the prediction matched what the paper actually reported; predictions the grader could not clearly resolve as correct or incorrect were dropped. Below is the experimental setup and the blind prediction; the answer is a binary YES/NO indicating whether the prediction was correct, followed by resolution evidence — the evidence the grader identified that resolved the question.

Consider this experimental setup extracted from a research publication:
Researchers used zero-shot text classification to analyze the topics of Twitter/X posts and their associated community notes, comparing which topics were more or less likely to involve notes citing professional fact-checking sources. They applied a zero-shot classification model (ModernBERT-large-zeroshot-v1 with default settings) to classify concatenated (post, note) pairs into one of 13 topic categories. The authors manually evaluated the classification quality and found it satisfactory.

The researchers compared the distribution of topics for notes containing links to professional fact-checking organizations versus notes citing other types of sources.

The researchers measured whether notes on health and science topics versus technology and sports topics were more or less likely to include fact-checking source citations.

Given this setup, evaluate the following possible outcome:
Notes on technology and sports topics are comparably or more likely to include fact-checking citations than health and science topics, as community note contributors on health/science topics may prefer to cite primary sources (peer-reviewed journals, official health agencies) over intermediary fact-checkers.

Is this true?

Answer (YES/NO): NO